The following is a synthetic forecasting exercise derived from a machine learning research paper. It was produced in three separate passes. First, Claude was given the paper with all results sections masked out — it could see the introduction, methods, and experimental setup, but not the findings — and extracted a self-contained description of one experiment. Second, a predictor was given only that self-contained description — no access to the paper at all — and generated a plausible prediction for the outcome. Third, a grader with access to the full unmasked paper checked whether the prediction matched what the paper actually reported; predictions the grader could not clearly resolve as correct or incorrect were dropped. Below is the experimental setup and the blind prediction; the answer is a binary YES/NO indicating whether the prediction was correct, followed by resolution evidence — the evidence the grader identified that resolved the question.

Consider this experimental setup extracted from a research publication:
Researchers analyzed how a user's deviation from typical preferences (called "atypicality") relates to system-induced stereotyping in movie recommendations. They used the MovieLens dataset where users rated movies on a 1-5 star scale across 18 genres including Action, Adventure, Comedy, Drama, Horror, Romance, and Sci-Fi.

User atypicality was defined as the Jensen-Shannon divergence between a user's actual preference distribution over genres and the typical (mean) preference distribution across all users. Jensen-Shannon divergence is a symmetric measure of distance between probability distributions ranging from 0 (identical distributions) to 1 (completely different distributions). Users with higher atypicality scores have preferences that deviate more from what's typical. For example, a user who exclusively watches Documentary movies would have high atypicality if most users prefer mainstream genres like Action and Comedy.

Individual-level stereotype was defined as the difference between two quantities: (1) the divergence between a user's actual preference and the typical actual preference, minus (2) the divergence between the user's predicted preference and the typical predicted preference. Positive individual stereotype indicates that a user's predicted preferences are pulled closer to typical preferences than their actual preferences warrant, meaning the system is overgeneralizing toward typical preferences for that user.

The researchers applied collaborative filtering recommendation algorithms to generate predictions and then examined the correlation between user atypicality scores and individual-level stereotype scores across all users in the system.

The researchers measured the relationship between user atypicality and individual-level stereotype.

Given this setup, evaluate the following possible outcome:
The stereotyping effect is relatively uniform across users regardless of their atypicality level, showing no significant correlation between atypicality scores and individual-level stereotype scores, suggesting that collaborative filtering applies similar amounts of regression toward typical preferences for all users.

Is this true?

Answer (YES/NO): NO